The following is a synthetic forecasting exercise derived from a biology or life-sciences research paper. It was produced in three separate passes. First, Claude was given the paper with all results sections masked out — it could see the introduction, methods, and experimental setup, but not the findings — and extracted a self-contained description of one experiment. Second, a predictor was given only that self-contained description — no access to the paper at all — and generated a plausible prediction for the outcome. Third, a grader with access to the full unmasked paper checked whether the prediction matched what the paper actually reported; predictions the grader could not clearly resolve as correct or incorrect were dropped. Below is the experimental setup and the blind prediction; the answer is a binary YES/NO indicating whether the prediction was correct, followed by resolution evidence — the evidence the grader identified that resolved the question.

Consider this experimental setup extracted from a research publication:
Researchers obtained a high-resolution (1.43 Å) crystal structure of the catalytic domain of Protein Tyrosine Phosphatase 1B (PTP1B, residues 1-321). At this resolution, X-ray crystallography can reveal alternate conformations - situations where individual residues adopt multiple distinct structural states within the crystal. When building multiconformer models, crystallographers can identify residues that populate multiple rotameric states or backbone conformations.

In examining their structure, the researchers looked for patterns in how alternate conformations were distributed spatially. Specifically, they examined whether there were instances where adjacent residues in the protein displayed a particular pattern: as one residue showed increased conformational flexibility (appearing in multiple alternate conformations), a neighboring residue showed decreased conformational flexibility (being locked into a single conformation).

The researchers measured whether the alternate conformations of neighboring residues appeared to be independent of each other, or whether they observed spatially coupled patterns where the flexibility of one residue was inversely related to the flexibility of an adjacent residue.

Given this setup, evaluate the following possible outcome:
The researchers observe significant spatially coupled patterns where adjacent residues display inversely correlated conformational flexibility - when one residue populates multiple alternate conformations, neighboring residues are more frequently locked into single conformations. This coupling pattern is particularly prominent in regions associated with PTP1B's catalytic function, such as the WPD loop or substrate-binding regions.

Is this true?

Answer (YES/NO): NO